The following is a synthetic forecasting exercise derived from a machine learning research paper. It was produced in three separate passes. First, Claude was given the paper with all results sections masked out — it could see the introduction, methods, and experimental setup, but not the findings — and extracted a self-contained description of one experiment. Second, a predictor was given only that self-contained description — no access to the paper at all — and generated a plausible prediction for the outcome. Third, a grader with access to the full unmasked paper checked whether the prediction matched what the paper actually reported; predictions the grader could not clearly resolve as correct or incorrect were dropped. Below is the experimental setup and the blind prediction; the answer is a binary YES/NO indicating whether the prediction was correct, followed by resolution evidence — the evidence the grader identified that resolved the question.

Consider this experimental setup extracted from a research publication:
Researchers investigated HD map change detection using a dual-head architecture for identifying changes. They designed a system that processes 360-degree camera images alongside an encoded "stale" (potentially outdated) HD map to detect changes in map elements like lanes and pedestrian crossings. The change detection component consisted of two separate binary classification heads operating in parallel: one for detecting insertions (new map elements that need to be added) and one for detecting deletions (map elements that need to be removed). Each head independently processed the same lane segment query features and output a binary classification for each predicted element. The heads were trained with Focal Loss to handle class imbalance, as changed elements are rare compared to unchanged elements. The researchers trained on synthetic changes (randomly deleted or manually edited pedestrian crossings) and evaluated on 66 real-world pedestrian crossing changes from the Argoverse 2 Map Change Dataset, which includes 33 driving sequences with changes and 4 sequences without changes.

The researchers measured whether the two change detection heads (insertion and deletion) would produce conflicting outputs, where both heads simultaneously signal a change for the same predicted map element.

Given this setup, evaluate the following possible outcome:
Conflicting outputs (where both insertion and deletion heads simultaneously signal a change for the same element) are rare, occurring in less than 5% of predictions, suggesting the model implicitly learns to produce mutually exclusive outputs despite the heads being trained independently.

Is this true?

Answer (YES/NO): NO